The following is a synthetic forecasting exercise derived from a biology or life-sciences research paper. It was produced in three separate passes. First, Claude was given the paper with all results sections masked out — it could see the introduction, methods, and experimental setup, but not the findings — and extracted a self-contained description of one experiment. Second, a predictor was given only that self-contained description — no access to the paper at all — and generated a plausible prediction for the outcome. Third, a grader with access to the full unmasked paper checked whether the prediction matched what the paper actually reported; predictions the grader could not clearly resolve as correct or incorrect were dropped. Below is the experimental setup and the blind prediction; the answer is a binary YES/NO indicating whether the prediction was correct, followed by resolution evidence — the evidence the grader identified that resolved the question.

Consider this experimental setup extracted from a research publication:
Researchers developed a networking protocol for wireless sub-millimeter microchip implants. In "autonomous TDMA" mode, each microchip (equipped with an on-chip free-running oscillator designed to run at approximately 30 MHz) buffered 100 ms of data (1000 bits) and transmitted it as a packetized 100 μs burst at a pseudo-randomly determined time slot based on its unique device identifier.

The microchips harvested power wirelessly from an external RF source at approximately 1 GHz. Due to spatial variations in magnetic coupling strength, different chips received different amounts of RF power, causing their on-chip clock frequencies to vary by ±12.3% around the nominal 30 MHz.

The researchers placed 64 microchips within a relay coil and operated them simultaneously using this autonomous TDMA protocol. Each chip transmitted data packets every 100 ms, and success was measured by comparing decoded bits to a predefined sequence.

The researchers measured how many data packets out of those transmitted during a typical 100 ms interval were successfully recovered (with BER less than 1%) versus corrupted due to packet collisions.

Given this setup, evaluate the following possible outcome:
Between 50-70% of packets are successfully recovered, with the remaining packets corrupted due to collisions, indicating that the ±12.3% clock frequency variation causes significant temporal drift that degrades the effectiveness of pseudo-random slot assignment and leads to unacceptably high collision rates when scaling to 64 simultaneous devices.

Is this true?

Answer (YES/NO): NO